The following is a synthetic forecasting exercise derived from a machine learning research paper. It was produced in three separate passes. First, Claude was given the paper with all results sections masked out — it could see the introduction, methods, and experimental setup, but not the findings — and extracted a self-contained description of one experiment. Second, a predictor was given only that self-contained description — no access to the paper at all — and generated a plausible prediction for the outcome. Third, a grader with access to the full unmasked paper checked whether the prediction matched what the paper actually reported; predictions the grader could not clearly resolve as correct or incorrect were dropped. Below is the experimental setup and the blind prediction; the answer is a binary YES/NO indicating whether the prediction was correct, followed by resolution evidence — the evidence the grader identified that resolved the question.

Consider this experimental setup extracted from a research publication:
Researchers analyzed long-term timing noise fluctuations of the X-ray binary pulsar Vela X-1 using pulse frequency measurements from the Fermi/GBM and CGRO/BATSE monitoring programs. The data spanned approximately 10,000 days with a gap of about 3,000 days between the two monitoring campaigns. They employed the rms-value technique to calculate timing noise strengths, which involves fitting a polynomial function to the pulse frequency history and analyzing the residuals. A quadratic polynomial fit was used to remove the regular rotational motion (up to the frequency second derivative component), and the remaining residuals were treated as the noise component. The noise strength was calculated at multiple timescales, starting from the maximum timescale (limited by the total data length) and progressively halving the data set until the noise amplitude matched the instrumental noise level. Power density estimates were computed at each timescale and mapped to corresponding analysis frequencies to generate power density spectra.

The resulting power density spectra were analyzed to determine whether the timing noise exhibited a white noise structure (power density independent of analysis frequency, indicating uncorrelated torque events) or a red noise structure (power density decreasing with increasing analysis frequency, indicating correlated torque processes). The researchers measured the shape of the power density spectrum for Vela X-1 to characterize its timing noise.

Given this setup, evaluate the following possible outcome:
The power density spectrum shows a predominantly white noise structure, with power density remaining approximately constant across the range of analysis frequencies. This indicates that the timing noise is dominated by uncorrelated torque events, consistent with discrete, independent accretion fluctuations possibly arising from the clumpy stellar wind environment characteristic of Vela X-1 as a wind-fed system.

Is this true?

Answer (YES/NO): YES